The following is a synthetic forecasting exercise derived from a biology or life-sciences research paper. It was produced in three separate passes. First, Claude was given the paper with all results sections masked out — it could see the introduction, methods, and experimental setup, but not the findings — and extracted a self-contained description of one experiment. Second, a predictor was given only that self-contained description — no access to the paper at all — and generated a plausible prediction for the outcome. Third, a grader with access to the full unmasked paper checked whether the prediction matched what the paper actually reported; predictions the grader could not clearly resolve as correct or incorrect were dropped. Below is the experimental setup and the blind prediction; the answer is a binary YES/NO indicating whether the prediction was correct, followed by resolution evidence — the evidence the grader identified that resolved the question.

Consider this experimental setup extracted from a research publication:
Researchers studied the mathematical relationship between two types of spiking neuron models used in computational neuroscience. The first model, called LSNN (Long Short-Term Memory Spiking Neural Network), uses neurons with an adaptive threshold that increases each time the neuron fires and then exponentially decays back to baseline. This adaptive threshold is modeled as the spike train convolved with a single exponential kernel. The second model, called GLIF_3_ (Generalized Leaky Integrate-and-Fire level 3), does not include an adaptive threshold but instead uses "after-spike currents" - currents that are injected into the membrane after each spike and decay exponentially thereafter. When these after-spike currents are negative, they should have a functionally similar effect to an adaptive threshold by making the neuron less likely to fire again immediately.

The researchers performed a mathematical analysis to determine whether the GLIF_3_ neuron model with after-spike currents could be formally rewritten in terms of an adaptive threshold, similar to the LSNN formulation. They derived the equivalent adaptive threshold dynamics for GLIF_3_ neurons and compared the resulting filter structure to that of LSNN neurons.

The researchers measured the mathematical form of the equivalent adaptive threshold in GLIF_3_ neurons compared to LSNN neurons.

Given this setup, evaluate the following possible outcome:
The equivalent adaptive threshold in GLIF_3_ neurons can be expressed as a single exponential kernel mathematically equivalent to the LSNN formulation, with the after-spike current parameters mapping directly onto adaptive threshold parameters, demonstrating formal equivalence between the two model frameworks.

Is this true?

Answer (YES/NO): NO